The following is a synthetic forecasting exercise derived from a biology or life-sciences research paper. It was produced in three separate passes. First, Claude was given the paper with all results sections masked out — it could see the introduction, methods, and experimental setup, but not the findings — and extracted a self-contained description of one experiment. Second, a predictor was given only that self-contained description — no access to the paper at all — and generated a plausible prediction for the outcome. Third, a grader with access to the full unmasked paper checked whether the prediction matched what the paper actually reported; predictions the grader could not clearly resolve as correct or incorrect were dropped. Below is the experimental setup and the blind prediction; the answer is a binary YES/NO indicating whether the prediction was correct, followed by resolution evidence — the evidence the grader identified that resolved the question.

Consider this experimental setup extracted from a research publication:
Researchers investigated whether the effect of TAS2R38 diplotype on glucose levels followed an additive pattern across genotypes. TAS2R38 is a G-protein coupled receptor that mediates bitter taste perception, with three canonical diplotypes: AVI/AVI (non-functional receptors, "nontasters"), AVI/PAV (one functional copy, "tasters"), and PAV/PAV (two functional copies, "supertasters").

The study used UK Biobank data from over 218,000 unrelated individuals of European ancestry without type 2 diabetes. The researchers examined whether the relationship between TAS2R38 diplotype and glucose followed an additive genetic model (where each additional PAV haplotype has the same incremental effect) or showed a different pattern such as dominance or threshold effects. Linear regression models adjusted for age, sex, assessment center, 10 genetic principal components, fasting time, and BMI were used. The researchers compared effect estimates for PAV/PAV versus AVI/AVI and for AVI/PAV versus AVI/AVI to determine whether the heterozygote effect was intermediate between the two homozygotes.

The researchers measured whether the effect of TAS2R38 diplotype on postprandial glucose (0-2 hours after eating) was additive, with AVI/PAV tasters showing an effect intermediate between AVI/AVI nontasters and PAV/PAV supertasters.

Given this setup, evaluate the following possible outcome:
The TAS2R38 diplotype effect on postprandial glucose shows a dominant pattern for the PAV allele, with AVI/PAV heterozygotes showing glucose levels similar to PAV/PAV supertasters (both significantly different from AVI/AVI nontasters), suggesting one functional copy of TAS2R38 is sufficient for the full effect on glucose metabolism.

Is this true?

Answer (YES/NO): NO